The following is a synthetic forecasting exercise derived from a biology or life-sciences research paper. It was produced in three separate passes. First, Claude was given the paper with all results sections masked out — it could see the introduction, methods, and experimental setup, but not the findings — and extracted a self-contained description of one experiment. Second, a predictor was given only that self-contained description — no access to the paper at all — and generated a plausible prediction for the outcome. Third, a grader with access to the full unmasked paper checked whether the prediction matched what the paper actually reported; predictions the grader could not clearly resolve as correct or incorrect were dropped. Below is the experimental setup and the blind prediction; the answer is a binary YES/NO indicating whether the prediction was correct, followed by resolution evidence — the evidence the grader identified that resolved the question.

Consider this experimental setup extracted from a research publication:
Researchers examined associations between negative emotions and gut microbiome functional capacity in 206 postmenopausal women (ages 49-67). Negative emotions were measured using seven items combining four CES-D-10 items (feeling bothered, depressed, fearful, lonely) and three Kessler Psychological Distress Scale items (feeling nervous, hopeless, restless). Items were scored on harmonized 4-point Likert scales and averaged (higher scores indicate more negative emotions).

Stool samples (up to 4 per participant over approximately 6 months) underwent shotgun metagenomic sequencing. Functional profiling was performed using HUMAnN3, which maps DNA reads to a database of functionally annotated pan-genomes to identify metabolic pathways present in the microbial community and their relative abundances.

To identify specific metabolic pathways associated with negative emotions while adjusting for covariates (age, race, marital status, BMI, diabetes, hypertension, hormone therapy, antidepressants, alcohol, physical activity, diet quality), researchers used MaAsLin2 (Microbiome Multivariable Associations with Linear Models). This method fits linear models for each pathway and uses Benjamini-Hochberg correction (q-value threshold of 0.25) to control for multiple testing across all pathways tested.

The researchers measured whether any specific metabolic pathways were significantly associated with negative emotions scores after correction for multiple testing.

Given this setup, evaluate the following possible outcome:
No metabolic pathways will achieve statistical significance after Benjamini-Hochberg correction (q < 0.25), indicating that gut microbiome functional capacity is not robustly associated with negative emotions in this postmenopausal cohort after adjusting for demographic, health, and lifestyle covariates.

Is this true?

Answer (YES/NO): NO